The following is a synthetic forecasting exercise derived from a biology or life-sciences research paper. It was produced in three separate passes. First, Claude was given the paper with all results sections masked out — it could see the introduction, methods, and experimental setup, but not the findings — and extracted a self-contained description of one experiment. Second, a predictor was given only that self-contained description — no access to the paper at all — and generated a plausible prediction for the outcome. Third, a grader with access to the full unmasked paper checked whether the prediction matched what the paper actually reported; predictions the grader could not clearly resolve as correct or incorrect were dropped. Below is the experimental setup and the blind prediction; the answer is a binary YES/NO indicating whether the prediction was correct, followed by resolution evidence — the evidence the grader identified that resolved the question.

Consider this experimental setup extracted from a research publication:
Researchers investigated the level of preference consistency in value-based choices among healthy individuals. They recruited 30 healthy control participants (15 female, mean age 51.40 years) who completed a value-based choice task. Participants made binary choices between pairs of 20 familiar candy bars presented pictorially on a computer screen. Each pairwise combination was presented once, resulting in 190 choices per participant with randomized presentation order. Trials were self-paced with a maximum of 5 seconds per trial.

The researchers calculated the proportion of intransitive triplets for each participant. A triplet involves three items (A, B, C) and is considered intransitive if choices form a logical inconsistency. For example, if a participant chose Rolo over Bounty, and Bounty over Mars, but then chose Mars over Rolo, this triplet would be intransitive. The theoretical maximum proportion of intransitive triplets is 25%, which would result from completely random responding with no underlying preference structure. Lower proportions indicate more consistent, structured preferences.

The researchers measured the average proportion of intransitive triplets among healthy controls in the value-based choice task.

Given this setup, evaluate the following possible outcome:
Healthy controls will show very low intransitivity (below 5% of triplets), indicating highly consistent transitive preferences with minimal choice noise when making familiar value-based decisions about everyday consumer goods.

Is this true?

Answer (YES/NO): YES